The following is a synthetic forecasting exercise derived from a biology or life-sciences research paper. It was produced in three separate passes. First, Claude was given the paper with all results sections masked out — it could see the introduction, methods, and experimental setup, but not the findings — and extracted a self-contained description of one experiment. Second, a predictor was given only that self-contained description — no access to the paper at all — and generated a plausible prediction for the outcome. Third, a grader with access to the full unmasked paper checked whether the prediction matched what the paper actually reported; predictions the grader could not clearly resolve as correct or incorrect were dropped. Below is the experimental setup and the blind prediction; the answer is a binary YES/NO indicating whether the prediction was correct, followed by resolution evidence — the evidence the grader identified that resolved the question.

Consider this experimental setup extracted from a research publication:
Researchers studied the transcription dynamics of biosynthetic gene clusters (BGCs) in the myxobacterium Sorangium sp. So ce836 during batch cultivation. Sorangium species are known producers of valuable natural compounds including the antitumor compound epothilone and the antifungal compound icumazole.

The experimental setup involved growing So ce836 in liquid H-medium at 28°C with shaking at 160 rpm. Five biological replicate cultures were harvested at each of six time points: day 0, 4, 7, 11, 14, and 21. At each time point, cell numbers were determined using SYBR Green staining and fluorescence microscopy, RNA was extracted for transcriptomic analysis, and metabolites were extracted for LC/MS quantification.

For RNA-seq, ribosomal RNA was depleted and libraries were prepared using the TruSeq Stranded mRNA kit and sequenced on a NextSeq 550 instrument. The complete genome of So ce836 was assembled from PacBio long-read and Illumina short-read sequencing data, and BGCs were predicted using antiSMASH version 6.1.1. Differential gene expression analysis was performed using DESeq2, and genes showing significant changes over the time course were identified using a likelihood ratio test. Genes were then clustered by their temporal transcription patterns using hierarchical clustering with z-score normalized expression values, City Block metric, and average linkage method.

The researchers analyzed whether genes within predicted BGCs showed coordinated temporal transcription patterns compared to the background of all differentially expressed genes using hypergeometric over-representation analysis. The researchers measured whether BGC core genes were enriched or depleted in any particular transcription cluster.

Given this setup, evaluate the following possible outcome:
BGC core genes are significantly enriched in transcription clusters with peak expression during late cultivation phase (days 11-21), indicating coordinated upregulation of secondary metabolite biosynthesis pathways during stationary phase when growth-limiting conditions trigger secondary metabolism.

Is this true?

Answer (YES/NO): NO